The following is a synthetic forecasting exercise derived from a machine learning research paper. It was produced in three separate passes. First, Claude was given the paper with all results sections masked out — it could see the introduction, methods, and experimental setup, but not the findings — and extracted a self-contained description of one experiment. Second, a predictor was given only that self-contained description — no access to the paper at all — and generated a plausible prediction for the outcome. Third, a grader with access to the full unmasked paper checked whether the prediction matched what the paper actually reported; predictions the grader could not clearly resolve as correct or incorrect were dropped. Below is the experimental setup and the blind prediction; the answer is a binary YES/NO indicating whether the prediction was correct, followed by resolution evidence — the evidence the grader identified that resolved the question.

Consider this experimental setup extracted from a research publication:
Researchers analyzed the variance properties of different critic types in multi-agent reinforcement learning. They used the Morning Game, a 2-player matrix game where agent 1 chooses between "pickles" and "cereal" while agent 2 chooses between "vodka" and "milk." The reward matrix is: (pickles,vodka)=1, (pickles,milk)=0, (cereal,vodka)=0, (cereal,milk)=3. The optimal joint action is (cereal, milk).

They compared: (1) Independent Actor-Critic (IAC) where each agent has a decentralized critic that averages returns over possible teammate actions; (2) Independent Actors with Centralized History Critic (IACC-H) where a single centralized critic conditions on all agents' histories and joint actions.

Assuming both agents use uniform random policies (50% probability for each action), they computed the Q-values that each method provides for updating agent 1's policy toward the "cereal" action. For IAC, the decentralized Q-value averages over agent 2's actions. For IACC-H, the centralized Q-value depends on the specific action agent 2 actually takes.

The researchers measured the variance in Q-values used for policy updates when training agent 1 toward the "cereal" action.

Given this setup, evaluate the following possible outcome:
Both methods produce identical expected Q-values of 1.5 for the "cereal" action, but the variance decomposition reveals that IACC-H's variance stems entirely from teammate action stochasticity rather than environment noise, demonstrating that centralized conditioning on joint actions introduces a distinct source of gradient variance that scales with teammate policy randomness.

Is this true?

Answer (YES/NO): NO